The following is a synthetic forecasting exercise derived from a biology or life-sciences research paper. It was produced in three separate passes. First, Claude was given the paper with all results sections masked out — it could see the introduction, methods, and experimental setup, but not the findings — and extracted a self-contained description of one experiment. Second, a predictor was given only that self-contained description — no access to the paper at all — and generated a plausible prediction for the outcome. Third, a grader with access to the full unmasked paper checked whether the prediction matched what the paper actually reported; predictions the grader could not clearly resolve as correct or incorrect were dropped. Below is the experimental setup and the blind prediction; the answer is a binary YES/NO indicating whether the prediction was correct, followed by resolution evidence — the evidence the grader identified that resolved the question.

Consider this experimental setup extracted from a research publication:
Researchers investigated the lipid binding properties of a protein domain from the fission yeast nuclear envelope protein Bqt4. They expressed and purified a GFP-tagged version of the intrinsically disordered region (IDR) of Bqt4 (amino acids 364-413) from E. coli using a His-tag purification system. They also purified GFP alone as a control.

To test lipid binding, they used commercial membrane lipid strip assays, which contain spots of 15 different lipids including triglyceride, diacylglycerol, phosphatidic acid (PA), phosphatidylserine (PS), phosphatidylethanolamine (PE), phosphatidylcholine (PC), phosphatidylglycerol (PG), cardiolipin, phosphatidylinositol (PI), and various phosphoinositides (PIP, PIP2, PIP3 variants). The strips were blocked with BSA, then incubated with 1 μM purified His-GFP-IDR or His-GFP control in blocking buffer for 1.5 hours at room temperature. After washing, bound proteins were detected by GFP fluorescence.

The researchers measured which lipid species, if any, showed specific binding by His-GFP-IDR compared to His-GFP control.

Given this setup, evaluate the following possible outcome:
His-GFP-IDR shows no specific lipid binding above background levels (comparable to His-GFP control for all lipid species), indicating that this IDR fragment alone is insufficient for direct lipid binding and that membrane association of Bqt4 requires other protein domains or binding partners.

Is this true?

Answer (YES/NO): NO